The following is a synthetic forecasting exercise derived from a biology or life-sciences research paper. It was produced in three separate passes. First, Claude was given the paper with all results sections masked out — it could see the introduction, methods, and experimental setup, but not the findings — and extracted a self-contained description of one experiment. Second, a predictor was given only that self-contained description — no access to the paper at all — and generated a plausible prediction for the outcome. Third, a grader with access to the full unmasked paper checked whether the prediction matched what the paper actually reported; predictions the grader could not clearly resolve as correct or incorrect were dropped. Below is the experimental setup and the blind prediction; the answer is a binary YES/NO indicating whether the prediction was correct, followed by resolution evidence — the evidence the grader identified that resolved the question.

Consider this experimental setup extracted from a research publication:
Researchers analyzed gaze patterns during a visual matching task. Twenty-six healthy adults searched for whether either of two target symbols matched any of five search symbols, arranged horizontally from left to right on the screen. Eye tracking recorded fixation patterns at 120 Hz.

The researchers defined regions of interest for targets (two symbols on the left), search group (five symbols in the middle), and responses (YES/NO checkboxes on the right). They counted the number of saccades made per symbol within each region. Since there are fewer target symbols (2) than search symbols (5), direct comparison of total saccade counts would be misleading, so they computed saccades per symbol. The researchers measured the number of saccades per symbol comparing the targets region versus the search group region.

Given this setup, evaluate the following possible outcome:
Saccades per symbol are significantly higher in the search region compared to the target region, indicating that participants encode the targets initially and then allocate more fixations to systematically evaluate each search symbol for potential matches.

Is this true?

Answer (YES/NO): NO